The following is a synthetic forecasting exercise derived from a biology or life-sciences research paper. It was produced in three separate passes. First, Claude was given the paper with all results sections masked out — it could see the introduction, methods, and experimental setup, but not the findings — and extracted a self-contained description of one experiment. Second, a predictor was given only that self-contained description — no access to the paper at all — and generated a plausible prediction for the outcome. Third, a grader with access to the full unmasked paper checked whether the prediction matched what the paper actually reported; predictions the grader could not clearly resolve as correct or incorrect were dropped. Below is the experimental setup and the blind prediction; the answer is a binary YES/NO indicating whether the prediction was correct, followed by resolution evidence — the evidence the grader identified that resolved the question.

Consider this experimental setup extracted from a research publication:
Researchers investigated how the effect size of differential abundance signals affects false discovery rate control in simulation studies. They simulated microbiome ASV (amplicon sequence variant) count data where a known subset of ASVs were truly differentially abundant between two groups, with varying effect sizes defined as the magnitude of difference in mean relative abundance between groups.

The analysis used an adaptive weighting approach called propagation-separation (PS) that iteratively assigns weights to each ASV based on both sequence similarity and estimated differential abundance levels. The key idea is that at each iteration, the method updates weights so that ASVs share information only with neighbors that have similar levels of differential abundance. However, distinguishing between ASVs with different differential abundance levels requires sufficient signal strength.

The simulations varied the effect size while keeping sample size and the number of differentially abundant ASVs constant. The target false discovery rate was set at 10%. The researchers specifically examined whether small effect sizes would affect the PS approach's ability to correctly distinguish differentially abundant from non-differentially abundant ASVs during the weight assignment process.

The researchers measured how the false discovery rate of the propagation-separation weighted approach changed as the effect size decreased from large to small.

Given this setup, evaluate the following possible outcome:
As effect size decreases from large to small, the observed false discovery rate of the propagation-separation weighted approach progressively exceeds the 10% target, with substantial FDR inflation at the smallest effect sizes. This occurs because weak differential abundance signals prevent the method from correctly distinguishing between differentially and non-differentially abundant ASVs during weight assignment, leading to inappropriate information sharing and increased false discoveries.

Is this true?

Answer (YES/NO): NO